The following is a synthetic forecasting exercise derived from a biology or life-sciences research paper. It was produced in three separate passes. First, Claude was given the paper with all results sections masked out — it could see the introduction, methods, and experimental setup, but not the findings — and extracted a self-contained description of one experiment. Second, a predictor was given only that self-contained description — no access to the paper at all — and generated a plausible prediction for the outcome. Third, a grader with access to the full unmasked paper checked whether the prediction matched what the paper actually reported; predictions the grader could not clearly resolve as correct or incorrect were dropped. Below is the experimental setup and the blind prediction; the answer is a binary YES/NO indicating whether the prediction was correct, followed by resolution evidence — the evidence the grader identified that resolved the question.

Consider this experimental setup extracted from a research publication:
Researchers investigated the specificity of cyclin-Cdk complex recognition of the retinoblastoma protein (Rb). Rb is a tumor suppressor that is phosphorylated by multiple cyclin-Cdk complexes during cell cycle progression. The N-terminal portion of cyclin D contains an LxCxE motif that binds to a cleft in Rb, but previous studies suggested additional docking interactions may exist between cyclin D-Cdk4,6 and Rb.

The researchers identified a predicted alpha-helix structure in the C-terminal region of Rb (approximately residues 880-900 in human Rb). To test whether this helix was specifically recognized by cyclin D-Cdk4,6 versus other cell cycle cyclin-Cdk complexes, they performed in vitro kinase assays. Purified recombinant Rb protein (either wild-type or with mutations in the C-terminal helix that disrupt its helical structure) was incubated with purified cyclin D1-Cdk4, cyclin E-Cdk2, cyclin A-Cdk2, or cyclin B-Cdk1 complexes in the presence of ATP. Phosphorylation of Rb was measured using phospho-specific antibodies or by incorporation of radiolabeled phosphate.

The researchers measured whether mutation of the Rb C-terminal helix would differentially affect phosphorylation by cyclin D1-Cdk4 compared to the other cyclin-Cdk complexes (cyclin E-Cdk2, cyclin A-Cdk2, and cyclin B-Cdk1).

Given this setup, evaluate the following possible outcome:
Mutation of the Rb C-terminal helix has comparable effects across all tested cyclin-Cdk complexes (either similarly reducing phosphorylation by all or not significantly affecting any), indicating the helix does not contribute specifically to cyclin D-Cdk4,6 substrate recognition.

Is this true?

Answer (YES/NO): NO